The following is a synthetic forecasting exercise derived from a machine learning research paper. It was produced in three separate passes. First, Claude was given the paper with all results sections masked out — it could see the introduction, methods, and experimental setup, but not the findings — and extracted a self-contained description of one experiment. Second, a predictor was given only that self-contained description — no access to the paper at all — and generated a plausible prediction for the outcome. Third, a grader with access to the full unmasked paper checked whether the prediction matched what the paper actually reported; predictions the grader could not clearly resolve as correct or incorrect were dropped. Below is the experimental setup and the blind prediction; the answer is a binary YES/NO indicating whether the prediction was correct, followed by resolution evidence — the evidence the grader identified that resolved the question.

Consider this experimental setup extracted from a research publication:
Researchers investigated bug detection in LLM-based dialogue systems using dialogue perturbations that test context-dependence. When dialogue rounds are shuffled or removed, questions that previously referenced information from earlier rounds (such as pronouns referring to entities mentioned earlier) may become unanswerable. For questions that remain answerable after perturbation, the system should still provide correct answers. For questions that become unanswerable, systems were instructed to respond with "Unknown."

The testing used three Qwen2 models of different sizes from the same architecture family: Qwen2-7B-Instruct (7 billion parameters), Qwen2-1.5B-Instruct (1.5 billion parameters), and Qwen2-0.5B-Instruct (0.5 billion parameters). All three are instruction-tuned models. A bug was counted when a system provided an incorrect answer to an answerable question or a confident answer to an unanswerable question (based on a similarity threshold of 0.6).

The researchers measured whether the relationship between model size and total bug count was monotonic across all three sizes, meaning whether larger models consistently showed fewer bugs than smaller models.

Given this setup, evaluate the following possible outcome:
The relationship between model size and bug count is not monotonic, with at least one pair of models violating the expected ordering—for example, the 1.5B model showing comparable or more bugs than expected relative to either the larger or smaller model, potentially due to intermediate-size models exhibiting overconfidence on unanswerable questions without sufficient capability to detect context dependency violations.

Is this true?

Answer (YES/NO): NO